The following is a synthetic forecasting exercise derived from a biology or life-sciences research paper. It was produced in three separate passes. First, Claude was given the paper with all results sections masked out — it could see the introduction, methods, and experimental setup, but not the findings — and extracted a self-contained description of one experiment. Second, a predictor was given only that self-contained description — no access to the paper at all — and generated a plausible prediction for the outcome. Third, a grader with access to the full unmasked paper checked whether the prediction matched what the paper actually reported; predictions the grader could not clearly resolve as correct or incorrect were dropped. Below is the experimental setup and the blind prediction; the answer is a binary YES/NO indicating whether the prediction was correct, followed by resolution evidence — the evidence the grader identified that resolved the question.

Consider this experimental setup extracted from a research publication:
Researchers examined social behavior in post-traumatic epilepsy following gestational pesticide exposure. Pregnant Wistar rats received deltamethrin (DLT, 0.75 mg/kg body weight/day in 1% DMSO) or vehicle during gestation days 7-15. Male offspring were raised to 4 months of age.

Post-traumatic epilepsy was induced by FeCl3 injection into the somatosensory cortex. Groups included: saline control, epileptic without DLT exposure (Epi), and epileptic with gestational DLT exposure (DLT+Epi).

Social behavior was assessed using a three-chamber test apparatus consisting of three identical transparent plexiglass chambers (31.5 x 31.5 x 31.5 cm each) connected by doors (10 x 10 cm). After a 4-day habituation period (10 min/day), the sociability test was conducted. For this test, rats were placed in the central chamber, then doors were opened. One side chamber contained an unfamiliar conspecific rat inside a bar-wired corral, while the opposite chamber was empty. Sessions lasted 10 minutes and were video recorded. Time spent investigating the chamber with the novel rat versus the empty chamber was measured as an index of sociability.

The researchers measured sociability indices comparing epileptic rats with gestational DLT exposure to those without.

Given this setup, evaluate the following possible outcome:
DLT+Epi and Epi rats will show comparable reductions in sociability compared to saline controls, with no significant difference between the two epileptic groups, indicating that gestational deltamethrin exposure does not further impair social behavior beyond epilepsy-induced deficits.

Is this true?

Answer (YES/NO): NO